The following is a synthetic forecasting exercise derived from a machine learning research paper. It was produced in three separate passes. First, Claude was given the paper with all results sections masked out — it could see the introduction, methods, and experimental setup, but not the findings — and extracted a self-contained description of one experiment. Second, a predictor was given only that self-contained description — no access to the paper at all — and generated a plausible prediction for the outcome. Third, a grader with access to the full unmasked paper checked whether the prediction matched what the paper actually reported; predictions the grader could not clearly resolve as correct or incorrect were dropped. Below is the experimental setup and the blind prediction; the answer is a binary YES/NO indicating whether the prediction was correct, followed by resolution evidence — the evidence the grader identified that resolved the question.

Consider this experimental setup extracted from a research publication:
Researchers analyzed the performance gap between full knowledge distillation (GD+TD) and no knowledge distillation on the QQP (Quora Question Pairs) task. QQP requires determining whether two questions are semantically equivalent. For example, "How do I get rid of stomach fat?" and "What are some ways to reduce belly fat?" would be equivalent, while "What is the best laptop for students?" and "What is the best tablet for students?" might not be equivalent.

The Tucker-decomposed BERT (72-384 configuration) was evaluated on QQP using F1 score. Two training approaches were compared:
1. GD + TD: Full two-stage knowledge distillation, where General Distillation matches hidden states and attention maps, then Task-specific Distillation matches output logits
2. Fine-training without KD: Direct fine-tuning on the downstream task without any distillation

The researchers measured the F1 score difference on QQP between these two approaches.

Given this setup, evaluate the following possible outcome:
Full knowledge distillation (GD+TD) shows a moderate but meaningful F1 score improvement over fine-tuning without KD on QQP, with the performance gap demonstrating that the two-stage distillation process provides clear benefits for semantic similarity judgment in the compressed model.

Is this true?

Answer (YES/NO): YES